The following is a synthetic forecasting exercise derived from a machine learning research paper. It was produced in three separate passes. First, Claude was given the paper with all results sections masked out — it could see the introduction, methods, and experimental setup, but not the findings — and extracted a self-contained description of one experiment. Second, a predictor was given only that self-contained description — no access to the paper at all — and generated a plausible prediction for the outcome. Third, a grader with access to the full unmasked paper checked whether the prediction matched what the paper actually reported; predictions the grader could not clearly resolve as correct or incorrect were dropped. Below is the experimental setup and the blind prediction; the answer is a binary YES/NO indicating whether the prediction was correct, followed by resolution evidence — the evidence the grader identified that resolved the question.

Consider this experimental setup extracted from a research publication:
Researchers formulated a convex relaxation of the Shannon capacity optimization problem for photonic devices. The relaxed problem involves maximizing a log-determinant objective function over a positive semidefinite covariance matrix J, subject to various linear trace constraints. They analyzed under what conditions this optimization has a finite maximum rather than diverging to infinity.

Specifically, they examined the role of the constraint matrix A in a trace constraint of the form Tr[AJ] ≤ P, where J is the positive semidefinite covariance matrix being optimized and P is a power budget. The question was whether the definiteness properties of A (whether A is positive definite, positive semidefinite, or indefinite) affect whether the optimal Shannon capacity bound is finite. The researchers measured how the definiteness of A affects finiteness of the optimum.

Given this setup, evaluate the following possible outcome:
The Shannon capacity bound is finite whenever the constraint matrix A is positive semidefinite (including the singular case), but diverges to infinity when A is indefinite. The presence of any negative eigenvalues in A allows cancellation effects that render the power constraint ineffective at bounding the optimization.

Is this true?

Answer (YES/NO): NO